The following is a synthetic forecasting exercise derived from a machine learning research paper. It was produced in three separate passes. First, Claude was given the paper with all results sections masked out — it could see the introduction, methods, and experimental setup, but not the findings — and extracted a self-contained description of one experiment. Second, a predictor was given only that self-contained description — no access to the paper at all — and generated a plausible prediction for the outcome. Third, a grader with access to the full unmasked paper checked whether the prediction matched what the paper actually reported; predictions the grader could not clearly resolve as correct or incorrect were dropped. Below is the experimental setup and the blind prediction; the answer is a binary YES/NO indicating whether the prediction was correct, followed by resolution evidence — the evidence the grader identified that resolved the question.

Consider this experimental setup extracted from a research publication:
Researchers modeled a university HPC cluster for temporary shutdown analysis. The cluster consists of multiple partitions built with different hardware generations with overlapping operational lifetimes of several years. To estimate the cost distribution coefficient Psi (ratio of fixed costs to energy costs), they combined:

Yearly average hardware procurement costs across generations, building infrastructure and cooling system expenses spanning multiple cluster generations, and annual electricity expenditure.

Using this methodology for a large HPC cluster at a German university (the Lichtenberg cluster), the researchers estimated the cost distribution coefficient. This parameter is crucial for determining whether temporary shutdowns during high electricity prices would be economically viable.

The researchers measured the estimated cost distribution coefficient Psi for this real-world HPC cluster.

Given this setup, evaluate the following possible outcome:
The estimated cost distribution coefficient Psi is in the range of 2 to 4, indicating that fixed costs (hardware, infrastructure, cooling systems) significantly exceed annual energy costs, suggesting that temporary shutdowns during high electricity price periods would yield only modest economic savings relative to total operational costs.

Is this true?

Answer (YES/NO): YES